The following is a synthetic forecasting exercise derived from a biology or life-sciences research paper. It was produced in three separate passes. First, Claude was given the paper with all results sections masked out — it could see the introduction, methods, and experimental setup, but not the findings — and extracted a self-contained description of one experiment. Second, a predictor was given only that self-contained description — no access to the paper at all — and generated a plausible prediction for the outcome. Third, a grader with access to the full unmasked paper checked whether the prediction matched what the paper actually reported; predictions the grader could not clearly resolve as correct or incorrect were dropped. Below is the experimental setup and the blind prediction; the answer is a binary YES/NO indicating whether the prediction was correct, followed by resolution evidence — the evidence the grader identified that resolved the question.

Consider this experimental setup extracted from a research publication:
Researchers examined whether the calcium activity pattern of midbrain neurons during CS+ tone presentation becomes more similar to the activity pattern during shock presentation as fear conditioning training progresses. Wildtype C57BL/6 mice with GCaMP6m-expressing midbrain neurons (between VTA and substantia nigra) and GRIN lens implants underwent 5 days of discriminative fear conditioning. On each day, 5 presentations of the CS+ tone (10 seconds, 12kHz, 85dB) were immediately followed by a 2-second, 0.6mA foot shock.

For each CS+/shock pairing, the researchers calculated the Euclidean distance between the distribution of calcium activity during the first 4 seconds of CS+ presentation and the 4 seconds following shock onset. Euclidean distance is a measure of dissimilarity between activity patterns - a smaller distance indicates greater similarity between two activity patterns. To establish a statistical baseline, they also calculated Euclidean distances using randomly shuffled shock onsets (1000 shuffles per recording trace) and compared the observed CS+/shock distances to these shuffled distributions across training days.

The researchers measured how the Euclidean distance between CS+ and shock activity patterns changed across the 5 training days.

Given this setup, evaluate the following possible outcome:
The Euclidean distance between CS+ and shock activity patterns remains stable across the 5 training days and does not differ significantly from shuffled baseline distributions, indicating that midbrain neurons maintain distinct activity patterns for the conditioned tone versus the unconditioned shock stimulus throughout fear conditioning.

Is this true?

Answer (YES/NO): NO